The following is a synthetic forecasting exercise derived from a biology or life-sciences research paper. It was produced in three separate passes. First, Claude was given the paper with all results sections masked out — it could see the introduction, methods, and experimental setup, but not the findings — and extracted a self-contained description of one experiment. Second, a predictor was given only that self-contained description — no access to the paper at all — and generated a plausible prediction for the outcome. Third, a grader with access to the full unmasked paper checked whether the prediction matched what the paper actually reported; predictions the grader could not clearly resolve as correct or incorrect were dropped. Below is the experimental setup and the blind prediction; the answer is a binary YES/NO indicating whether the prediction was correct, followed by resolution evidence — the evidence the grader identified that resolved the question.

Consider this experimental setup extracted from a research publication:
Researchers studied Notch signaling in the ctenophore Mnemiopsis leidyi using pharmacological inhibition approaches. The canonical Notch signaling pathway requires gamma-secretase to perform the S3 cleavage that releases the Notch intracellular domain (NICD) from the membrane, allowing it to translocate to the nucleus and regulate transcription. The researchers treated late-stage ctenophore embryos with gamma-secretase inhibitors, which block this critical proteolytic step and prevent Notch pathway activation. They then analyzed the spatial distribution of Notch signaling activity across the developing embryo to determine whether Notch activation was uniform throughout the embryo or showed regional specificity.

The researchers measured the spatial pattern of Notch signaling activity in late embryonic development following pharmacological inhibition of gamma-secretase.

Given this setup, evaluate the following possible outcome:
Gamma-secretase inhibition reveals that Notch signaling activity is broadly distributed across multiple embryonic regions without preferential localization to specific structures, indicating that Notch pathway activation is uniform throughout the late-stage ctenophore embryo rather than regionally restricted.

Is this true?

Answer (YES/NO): NO